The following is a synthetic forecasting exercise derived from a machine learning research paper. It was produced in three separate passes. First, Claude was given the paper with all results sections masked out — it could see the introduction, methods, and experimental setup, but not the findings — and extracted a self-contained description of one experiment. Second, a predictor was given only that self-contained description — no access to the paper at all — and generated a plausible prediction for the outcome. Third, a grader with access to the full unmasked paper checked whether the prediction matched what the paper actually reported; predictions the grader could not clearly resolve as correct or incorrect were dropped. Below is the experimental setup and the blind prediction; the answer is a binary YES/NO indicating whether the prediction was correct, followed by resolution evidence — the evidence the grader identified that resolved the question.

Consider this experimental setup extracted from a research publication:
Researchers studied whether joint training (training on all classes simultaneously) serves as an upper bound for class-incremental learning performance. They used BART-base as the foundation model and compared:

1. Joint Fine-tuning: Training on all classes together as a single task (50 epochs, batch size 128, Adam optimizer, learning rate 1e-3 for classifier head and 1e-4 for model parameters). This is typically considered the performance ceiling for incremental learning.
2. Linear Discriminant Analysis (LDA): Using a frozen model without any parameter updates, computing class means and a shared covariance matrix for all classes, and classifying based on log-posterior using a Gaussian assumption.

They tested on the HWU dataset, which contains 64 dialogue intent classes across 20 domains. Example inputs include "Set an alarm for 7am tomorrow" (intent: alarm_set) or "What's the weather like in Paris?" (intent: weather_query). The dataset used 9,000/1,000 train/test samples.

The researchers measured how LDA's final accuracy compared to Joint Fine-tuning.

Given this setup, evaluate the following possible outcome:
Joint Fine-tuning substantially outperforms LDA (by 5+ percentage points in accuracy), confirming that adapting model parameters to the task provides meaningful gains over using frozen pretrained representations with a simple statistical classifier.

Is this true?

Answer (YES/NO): NO